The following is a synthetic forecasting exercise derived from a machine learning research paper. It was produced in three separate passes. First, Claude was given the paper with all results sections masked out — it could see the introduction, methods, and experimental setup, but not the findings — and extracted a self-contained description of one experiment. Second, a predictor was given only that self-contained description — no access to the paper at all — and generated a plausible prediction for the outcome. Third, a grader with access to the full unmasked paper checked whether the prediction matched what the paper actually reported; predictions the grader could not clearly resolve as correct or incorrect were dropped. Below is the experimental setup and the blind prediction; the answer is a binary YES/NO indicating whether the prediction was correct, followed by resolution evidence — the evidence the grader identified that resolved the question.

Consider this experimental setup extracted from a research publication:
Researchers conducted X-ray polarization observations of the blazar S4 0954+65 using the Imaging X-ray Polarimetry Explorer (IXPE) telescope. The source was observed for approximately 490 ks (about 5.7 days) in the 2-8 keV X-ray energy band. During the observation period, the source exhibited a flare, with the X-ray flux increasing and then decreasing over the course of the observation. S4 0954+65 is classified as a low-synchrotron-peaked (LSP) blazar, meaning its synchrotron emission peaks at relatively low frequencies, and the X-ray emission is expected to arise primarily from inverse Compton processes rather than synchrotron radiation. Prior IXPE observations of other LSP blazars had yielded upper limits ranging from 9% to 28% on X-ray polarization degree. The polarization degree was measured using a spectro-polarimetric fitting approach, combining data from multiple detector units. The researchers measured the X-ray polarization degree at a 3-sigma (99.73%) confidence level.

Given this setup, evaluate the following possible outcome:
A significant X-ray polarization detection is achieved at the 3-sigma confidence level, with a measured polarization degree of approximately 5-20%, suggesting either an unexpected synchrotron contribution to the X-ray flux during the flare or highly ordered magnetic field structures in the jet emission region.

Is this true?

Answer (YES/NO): NO